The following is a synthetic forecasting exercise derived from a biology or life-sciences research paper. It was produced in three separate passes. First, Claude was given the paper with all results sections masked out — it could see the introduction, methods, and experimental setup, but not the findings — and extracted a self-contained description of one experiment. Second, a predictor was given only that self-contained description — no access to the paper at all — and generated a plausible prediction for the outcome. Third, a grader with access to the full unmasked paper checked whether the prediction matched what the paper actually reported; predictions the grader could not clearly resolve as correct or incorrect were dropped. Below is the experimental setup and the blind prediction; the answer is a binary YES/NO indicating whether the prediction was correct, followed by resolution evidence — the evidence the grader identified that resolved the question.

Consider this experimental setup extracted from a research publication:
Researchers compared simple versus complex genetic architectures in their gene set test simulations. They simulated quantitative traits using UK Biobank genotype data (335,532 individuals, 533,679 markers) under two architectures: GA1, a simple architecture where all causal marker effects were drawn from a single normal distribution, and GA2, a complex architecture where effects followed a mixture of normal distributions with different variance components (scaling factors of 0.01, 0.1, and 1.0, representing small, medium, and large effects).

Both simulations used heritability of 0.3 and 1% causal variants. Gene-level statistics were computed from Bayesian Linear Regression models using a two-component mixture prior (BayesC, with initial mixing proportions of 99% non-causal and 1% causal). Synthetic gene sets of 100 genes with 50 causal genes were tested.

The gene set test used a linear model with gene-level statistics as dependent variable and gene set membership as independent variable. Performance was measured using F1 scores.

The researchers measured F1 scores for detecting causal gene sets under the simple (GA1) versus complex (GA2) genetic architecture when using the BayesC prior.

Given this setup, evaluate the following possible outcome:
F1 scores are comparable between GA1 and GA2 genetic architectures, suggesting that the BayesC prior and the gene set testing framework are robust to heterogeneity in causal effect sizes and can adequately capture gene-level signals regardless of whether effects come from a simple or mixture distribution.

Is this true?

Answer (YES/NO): NO